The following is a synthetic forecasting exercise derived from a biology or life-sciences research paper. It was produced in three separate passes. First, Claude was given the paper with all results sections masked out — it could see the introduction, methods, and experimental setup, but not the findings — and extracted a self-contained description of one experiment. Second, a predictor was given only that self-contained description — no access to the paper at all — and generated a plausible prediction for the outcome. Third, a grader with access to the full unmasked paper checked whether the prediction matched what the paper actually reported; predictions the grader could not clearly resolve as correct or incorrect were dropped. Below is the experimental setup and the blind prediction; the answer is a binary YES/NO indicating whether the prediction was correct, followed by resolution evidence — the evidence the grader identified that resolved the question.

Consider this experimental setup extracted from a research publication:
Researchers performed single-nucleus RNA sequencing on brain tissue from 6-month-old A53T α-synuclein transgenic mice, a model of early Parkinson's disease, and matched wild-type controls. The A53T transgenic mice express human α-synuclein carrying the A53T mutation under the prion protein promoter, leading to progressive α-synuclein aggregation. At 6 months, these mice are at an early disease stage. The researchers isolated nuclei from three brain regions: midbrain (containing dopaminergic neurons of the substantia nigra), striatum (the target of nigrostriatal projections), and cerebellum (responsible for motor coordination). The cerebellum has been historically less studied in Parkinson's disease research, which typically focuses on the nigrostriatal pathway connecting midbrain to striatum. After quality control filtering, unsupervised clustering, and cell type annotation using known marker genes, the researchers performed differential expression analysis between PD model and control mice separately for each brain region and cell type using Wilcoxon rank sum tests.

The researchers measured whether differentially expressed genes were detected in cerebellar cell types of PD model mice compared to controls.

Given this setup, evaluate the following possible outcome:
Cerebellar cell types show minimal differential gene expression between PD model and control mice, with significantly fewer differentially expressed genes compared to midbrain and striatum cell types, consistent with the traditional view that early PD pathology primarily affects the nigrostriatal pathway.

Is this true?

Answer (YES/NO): NO